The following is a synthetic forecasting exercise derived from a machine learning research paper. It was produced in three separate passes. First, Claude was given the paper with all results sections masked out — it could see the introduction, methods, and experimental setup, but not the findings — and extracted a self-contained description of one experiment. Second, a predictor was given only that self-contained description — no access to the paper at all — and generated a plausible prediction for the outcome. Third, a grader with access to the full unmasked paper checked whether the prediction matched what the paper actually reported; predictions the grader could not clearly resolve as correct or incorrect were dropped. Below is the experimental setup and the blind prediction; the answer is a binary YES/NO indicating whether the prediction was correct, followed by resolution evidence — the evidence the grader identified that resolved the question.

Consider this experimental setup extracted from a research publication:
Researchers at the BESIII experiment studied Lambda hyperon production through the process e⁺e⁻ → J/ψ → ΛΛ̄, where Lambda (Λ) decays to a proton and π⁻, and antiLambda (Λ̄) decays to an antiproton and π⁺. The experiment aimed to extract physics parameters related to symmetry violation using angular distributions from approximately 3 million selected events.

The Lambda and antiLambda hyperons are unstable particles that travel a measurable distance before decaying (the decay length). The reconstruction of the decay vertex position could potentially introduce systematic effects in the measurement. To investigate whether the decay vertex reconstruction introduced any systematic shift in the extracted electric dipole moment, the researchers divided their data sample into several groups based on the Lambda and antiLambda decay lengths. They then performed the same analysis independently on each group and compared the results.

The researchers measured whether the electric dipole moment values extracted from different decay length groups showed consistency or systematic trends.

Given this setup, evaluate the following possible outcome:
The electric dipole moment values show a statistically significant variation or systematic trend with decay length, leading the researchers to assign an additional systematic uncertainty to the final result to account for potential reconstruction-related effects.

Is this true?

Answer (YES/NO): NO